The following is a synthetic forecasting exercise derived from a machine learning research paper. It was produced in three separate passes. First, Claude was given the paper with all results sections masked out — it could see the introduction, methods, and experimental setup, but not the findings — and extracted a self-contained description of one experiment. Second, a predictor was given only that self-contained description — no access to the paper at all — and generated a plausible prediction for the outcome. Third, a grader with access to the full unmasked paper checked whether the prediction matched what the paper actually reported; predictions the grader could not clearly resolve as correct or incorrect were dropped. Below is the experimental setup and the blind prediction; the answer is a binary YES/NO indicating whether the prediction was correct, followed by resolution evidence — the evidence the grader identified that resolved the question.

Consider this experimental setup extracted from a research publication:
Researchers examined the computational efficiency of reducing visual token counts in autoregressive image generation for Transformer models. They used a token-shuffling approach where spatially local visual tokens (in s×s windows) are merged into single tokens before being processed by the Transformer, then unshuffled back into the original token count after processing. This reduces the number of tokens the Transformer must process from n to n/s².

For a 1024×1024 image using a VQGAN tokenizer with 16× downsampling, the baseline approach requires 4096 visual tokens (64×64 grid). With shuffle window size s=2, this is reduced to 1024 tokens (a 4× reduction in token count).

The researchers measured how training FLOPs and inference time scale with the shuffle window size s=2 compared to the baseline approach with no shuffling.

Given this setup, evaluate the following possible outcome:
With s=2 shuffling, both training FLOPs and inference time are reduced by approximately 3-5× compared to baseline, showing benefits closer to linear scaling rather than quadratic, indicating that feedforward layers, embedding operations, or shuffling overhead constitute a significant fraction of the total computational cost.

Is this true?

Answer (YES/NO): YES